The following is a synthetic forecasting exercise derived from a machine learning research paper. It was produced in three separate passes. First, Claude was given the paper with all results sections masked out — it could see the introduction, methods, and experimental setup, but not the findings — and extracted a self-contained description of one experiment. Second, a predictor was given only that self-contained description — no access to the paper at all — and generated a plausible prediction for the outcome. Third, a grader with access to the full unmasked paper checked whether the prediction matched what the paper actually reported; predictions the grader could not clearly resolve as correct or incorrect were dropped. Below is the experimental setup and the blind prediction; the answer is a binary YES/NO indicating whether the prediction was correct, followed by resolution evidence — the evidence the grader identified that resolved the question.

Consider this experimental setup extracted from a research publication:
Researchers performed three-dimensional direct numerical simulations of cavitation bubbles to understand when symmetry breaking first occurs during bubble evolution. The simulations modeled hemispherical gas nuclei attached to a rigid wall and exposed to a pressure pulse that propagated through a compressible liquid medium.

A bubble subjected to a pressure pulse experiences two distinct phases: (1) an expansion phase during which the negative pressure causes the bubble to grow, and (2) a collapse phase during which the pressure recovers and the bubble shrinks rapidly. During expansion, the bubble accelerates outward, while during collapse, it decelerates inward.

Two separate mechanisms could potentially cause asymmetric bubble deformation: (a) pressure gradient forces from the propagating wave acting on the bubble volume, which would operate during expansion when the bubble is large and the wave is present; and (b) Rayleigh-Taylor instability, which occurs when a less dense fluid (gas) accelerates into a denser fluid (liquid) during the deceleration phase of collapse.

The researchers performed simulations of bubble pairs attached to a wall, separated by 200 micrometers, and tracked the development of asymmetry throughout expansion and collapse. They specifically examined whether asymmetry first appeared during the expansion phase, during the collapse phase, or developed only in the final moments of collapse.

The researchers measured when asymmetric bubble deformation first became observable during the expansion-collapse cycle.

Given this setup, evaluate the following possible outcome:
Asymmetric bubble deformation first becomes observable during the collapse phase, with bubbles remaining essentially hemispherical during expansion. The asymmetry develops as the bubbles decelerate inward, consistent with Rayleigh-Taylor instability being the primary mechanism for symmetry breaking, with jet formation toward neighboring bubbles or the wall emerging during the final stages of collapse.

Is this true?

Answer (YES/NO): NO